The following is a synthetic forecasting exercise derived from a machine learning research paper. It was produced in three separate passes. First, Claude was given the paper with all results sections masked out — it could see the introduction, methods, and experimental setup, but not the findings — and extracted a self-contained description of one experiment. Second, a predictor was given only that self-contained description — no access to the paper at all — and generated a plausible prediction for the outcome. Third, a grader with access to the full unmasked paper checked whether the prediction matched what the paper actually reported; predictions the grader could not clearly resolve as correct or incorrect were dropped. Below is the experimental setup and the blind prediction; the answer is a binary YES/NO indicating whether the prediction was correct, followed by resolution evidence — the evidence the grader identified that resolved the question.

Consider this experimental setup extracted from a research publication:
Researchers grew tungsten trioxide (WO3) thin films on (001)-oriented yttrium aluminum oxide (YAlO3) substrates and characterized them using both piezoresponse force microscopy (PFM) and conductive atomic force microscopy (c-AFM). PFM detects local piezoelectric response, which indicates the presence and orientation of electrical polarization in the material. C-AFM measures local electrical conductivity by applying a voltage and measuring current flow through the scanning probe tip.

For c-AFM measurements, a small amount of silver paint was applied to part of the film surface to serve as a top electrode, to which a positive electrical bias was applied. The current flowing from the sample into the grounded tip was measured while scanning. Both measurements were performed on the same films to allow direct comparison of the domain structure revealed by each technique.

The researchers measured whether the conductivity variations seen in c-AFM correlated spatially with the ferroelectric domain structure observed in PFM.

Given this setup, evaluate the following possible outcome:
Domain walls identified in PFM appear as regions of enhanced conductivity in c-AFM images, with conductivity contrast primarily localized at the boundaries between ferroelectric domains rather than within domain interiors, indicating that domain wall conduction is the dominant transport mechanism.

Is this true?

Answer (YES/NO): NO